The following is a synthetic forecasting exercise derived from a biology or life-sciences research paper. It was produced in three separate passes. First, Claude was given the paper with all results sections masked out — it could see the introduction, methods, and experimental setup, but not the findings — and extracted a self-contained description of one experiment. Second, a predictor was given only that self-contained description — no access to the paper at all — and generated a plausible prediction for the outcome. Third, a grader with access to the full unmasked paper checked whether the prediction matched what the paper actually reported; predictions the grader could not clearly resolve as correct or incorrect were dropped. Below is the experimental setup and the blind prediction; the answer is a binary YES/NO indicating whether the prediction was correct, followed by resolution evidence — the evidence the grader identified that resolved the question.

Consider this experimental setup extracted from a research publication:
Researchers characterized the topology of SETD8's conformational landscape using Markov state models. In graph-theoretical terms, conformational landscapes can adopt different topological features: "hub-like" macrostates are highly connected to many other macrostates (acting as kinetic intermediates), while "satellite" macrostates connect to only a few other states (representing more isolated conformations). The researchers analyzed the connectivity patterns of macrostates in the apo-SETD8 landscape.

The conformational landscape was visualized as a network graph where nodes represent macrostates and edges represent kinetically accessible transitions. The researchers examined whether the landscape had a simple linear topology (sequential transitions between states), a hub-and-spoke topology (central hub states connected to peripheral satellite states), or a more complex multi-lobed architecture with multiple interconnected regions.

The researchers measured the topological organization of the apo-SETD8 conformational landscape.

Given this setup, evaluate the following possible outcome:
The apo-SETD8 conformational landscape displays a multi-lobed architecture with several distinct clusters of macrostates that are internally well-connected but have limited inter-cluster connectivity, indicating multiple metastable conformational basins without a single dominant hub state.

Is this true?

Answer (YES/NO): NO